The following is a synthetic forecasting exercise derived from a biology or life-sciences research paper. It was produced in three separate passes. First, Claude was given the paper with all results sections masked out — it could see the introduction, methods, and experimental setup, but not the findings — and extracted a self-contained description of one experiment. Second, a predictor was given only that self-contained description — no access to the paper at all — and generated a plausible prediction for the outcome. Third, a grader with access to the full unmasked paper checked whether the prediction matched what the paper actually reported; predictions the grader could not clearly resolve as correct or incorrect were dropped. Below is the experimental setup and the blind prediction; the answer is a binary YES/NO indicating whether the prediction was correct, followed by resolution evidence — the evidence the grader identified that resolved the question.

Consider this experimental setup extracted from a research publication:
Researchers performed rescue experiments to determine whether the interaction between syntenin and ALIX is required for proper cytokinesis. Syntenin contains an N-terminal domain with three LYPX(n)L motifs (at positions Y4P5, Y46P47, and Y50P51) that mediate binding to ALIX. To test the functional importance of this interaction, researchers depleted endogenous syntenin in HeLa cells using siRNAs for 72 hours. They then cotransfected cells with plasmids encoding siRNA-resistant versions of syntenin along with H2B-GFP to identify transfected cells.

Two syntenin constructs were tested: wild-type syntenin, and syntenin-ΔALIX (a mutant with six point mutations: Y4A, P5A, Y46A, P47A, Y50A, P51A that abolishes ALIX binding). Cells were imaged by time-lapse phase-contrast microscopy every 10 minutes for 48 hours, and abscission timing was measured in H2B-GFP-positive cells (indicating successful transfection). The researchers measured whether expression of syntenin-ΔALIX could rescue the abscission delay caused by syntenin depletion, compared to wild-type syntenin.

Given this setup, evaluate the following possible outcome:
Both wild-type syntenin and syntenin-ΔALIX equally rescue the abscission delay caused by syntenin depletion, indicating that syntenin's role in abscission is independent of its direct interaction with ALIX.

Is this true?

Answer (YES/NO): NO